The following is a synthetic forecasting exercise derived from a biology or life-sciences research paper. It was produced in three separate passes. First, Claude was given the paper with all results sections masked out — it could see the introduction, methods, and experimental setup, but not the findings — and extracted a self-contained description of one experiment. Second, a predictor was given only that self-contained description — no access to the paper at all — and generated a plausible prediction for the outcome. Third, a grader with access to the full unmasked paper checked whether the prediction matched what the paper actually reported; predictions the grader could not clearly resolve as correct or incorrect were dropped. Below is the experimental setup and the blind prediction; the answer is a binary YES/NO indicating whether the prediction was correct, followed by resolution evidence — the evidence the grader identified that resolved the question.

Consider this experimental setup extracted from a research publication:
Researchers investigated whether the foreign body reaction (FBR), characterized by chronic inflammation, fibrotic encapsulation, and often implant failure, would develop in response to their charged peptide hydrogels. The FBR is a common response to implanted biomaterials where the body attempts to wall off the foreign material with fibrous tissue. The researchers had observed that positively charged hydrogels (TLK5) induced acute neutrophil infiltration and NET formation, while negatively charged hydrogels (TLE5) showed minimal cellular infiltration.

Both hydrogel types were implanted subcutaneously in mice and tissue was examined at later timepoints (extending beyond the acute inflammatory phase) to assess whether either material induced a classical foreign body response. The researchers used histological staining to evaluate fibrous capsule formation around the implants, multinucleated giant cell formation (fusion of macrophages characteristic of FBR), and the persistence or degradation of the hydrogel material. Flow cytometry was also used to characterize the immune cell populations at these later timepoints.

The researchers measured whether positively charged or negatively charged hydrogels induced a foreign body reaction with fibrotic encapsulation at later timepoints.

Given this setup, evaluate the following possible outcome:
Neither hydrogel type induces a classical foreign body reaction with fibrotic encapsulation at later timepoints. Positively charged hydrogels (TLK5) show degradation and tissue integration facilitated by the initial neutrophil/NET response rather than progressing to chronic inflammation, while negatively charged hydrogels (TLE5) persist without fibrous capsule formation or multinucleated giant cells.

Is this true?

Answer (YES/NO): YES